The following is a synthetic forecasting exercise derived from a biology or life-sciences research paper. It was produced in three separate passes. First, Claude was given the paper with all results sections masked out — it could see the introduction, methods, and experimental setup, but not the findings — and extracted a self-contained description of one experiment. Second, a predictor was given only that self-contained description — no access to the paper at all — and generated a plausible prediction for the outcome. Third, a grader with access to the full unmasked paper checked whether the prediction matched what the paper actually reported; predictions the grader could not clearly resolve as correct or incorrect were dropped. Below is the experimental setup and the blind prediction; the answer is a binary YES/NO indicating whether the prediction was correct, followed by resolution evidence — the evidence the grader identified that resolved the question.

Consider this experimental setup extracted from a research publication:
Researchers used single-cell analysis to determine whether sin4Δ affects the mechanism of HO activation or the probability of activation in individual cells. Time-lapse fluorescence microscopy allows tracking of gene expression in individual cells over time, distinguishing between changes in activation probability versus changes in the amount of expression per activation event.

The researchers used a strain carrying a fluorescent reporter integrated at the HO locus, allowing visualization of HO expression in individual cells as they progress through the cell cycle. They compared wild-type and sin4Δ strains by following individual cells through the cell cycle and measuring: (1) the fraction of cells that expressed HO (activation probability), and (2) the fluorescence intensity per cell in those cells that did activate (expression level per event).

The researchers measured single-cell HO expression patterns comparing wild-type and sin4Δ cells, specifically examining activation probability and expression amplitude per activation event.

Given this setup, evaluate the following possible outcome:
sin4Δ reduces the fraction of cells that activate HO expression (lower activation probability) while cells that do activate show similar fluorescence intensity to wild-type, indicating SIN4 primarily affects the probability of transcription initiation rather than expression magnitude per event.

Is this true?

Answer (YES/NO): NO